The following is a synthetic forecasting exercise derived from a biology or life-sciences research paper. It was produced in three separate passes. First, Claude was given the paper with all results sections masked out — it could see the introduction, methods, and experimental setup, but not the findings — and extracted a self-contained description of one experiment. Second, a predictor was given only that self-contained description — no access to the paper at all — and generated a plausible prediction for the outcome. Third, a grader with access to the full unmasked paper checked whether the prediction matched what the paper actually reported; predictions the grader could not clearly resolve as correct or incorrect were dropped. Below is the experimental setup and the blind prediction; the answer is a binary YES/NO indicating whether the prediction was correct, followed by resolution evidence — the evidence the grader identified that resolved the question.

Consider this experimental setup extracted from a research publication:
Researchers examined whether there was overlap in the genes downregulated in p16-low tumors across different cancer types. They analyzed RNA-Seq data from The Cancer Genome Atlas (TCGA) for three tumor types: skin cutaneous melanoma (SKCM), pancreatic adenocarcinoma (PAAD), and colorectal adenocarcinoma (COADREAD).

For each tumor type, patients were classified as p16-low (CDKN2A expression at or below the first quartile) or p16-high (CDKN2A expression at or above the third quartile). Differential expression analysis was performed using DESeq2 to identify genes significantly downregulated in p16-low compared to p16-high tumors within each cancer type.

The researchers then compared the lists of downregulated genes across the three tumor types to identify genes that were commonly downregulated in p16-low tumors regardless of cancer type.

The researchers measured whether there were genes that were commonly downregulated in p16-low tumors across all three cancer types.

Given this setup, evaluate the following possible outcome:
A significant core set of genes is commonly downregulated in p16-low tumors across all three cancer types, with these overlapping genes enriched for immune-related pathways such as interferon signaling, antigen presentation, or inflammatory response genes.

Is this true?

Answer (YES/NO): NO